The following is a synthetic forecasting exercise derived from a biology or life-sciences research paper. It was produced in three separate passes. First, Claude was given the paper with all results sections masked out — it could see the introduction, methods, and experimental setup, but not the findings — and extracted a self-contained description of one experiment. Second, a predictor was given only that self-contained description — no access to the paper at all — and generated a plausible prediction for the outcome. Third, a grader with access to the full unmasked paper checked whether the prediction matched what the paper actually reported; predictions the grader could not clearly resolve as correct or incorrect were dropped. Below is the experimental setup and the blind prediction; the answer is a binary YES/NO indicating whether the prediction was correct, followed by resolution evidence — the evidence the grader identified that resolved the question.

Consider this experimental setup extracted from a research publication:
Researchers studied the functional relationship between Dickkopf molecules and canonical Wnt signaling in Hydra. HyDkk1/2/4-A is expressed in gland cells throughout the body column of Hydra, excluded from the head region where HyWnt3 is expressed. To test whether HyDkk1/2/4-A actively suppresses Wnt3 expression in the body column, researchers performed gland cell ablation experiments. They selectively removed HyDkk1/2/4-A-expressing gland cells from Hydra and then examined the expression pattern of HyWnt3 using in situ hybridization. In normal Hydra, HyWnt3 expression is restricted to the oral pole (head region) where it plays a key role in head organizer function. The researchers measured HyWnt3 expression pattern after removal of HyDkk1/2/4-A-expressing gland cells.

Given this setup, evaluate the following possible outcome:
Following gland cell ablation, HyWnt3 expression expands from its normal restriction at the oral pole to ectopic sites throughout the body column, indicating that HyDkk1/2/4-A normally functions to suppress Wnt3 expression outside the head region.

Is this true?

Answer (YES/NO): YES